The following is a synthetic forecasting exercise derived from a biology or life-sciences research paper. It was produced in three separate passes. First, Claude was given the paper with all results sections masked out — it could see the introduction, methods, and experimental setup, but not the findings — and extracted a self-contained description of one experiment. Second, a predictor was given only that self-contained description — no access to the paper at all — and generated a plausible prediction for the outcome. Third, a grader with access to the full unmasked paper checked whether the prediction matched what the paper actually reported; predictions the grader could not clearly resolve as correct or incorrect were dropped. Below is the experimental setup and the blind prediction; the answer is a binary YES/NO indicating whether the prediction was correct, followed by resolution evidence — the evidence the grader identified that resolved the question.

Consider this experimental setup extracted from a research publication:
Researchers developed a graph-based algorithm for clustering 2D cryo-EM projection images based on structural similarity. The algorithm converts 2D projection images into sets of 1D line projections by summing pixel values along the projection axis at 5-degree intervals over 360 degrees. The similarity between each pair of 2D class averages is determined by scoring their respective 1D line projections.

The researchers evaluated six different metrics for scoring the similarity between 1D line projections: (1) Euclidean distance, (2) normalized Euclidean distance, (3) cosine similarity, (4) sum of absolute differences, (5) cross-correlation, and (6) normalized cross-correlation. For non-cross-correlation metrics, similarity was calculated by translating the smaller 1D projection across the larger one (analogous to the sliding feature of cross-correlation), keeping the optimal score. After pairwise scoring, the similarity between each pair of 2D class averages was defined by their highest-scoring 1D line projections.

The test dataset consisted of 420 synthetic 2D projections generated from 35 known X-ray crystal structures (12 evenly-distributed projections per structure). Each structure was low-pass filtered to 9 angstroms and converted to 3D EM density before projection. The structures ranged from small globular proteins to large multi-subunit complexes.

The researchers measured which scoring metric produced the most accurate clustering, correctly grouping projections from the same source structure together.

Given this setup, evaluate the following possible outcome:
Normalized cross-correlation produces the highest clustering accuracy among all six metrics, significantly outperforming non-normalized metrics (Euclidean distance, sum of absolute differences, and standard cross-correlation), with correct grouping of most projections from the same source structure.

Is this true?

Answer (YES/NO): NO